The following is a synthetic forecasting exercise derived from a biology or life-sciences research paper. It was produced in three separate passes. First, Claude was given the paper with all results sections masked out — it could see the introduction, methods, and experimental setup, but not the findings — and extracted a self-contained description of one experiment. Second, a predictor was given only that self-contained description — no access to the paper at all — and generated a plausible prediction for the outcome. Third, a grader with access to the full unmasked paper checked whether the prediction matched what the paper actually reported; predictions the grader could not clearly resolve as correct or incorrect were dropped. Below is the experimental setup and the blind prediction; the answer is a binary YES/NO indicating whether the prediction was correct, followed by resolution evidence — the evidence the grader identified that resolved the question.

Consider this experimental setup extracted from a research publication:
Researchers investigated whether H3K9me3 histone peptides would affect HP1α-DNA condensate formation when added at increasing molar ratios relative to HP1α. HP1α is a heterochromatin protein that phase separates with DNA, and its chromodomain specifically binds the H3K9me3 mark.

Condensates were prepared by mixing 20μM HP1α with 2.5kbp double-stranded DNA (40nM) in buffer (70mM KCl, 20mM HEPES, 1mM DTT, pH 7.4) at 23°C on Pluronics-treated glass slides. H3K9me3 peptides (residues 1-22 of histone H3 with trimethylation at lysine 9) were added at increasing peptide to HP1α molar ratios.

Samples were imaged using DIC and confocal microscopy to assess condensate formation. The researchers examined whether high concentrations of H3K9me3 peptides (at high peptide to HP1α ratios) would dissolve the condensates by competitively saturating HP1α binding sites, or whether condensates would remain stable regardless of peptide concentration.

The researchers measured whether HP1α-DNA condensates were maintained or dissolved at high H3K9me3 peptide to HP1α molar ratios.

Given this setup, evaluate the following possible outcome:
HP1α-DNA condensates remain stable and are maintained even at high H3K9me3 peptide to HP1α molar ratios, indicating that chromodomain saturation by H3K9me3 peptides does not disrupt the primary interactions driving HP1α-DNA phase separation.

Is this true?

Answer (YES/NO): YES